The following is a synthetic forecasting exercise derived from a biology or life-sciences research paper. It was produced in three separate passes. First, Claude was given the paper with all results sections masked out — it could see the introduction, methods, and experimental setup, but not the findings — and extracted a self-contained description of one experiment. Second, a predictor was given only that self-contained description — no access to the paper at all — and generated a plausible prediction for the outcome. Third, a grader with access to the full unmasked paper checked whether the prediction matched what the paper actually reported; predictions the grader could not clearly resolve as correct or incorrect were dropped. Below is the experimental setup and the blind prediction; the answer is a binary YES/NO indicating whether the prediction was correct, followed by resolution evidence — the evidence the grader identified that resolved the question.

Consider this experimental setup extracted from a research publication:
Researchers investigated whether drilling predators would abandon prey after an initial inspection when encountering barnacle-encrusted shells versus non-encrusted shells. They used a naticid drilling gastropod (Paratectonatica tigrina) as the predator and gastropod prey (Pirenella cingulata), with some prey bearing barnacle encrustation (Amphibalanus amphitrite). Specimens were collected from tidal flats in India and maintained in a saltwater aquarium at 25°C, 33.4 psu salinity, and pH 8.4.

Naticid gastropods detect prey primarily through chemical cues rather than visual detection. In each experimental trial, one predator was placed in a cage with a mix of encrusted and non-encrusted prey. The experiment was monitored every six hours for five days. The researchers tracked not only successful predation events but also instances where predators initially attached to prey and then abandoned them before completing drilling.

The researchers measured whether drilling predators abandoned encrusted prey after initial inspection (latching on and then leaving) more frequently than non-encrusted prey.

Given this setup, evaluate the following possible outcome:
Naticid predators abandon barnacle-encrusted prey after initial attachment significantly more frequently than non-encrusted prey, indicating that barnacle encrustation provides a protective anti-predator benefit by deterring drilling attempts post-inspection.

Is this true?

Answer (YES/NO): NO